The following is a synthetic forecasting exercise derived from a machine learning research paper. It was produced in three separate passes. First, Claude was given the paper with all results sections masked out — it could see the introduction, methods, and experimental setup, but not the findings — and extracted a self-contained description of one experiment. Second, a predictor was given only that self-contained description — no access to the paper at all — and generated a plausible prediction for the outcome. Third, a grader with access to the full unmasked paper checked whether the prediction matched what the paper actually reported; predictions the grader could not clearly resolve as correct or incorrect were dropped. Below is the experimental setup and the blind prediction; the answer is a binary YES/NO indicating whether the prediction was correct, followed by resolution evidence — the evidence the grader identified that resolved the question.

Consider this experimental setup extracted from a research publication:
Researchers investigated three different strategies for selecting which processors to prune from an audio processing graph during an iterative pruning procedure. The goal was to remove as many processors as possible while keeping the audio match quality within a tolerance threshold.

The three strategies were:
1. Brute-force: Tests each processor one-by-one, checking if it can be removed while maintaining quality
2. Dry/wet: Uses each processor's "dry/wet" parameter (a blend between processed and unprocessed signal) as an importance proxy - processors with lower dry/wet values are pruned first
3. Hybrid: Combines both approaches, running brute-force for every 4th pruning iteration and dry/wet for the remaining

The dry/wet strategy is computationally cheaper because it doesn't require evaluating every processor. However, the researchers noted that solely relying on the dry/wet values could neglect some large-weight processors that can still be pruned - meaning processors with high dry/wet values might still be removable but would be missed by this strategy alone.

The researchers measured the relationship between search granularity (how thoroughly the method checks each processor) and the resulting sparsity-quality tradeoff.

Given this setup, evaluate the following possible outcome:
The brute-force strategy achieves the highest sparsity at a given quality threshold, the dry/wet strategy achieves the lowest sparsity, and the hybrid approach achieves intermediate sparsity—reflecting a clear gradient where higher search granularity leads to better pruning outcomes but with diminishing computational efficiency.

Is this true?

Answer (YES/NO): YES